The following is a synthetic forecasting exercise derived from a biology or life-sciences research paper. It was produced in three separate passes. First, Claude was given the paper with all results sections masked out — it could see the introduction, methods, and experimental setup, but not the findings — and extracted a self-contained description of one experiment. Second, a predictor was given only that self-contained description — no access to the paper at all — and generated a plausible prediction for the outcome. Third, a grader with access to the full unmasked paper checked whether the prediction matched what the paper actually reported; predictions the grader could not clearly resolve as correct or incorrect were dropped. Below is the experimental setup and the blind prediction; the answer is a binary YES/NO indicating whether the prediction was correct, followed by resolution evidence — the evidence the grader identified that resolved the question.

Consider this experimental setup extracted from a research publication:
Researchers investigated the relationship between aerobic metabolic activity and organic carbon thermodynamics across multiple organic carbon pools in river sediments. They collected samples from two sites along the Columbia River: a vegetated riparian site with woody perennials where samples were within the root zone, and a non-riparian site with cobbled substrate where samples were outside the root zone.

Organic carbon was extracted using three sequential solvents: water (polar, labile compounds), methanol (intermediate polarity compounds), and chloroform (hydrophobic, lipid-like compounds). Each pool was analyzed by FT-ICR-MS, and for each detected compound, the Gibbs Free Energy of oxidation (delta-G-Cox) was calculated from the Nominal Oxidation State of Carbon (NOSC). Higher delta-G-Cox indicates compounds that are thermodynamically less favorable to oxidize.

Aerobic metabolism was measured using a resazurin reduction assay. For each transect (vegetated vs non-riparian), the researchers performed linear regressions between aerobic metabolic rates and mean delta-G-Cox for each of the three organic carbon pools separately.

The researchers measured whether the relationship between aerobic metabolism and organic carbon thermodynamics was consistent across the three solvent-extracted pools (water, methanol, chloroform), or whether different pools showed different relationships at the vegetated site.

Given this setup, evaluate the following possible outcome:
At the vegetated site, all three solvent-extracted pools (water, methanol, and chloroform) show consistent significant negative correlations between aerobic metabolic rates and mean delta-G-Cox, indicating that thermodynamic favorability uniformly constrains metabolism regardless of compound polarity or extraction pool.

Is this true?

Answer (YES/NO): NO